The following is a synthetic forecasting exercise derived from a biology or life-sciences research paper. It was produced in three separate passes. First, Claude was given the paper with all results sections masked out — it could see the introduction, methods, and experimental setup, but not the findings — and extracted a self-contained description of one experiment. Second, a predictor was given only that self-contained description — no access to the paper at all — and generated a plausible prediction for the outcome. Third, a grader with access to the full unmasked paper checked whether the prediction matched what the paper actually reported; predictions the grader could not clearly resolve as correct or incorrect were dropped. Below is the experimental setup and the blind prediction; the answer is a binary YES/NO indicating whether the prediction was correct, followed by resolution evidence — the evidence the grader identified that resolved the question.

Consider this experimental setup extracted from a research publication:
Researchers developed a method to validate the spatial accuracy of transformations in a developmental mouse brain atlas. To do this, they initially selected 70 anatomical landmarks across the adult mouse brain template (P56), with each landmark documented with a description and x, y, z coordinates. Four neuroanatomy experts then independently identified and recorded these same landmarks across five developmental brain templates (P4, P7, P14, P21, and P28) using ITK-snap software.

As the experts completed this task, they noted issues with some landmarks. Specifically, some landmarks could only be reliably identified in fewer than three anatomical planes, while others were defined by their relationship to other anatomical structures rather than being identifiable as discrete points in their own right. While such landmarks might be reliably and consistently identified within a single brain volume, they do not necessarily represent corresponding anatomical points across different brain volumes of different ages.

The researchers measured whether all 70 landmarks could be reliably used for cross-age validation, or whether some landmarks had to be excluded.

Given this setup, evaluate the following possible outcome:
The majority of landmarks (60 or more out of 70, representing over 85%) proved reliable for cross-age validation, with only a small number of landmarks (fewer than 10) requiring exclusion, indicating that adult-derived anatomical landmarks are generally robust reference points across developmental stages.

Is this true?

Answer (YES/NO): NO